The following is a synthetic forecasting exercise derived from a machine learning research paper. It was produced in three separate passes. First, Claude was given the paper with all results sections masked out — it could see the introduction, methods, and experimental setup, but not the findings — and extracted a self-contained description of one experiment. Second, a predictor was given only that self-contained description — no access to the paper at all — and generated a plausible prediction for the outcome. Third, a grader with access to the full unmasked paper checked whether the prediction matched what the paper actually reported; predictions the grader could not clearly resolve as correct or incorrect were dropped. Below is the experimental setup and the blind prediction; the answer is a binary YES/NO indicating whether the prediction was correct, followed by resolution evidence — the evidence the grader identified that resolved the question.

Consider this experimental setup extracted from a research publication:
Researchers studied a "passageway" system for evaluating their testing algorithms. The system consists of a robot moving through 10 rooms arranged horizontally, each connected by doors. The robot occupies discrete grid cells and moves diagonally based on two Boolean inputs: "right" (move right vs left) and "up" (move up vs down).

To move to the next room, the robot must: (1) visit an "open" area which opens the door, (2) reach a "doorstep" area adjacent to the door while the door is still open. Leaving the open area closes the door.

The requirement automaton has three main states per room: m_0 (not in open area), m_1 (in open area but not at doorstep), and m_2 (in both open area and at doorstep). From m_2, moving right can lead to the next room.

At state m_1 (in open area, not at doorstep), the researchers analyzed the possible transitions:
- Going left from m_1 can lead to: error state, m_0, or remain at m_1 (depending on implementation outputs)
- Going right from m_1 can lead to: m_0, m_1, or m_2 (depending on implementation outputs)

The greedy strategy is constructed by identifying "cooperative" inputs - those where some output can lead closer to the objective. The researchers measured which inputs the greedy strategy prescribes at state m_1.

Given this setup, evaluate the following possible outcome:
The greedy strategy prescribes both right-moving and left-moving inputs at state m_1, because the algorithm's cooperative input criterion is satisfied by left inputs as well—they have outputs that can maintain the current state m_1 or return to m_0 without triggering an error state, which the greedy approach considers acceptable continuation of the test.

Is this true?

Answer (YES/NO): NO